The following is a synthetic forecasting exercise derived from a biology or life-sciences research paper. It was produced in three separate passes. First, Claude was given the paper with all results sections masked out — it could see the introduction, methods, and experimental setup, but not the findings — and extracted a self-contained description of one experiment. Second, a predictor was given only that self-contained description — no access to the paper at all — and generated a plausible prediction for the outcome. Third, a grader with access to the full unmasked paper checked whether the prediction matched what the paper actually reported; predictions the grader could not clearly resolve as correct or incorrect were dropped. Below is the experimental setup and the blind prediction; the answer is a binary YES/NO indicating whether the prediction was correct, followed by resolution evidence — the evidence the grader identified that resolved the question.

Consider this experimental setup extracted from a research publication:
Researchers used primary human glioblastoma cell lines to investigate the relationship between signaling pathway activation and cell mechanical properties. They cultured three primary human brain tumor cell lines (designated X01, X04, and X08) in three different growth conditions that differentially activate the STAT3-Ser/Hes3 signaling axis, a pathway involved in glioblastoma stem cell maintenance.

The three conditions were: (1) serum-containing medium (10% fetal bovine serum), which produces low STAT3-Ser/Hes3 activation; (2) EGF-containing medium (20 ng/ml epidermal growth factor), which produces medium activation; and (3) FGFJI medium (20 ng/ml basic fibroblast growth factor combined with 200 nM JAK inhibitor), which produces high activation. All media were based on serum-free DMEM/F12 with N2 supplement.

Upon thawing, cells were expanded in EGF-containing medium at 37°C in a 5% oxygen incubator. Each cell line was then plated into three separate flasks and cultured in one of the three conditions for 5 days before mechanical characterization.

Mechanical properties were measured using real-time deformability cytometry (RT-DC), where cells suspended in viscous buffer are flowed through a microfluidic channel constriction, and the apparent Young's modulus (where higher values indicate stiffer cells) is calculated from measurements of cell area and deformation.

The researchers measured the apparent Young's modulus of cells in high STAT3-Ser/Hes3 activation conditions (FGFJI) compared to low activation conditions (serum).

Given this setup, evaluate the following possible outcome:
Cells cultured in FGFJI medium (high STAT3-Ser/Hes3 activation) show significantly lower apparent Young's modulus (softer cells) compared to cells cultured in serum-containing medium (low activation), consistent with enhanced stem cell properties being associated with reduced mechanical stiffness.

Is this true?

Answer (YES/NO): NO